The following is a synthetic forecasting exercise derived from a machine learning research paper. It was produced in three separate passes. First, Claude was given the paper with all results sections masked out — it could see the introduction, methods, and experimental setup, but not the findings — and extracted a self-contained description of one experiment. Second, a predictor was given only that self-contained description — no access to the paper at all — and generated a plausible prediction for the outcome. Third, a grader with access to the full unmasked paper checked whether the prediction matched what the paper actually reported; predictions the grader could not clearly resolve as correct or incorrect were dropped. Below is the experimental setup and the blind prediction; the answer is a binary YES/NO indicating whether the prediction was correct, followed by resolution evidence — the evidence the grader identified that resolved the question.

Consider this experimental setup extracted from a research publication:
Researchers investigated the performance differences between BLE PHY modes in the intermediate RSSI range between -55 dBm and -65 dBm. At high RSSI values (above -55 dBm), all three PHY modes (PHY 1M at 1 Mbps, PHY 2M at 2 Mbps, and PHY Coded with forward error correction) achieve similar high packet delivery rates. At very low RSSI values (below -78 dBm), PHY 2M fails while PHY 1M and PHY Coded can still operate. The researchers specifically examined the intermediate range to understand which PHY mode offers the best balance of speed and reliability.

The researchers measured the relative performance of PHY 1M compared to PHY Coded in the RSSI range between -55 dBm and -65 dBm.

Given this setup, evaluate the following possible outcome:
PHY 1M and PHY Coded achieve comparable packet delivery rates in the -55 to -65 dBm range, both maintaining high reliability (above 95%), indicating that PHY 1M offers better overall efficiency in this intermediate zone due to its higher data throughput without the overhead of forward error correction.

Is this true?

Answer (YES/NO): NO